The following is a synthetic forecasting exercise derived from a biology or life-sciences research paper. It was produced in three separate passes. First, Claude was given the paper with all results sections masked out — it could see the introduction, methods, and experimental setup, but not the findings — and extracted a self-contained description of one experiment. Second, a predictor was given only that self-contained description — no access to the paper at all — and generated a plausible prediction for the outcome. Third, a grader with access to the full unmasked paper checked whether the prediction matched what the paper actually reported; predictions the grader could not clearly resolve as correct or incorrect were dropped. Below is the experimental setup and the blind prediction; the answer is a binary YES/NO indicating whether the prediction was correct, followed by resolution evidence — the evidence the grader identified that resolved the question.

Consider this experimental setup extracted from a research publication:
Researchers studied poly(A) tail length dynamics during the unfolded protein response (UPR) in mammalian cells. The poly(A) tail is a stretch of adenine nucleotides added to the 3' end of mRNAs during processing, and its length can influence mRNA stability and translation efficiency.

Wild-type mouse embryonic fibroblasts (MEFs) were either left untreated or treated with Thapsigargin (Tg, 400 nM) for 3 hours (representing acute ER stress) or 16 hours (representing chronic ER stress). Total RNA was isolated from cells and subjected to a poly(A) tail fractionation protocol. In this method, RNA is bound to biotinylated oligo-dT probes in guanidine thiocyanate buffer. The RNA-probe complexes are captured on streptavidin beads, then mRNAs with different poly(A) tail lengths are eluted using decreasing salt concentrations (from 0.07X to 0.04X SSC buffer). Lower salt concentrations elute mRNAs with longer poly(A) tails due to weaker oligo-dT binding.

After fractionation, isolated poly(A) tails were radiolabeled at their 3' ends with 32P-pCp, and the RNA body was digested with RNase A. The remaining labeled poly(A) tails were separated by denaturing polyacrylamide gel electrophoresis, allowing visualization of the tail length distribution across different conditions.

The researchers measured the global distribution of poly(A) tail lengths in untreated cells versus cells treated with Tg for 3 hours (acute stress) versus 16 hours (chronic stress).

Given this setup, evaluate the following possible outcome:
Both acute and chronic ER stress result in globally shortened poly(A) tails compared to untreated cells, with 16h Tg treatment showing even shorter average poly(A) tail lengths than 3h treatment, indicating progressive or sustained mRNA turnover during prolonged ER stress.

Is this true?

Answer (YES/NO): NO